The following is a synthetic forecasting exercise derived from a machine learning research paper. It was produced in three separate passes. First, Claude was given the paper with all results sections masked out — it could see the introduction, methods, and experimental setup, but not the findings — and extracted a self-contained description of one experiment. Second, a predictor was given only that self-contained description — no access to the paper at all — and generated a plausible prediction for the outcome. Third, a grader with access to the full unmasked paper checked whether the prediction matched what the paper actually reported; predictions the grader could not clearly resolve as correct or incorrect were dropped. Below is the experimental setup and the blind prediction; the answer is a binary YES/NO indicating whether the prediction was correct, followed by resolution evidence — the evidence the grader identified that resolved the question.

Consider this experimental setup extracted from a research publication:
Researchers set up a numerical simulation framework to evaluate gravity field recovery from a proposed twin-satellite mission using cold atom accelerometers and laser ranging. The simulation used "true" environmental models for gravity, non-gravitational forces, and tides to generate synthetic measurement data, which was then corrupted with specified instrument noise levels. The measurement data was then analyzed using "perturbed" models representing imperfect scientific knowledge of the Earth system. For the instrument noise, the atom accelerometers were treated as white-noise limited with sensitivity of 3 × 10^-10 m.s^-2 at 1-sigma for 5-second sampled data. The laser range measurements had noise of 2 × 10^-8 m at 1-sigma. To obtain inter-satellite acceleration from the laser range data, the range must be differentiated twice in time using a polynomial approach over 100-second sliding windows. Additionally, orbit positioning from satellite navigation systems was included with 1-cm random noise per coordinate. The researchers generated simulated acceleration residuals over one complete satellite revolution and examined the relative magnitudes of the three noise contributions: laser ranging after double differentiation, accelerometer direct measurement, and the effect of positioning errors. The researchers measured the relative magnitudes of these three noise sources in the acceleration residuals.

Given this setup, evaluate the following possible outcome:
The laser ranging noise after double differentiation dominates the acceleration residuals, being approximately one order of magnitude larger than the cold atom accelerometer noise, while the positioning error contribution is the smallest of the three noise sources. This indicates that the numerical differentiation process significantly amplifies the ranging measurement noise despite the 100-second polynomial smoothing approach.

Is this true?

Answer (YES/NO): NO